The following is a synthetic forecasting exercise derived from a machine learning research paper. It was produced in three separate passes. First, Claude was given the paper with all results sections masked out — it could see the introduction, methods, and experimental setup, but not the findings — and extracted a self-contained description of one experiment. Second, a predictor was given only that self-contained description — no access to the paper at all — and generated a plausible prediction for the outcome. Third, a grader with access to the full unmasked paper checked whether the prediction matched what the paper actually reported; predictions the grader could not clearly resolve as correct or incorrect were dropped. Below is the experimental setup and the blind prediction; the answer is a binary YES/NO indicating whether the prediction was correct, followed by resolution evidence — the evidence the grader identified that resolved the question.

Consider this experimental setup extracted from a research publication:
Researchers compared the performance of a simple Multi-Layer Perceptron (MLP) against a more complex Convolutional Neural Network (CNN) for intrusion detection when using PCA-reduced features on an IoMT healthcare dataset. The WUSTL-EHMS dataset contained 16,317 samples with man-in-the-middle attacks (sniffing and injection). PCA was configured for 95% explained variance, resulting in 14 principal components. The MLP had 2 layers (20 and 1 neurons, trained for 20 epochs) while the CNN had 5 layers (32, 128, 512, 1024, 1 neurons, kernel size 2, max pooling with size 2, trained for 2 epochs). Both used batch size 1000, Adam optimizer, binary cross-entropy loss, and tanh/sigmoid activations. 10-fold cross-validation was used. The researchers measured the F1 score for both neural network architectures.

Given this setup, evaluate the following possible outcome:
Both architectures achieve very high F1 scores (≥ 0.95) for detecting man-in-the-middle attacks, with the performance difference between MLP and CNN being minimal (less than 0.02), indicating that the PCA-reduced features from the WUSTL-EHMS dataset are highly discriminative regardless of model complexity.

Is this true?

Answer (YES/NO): NO